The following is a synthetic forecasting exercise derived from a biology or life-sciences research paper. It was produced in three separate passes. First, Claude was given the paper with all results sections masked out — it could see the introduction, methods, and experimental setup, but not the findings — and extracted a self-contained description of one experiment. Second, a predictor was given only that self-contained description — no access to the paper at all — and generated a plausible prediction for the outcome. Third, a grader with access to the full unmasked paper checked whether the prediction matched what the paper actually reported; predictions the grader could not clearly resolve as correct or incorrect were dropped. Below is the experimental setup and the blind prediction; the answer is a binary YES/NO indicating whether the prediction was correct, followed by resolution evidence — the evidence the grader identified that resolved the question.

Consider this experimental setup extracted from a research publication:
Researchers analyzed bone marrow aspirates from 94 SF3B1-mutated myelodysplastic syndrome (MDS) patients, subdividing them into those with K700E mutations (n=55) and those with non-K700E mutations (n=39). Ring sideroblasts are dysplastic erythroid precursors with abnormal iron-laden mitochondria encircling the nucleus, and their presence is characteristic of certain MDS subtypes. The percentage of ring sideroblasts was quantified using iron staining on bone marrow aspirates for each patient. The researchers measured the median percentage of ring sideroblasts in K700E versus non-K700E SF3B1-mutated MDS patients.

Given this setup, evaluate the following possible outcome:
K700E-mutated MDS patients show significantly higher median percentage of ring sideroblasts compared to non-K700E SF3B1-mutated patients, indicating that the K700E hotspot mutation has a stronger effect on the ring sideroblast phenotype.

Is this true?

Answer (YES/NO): YES